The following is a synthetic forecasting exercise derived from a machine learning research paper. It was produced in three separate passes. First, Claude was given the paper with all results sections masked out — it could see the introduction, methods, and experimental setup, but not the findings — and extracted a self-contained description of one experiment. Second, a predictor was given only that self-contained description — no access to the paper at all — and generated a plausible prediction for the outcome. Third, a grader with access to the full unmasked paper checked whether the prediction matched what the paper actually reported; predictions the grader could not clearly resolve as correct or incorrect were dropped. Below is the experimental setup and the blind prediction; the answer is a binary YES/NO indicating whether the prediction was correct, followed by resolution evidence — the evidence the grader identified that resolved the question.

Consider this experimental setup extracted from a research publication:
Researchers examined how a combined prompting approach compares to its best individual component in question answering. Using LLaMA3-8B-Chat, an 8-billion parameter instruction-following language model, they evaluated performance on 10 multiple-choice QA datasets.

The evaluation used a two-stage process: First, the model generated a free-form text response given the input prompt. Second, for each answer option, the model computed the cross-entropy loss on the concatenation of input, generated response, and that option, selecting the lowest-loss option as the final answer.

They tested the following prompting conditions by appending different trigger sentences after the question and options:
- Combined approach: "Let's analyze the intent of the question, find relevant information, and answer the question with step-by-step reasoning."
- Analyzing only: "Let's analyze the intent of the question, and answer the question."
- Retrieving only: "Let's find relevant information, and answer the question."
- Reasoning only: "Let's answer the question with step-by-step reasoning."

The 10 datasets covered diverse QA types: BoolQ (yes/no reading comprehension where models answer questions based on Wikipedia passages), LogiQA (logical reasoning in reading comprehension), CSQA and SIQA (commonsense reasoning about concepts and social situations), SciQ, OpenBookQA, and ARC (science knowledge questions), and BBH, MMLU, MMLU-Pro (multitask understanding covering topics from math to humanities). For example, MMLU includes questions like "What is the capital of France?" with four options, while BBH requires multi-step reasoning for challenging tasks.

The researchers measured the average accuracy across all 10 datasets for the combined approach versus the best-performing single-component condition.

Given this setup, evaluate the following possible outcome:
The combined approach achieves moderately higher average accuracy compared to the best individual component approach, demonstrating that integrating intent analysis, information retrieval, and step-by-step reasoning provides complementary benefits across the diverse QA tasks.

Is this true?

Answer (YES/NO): NO